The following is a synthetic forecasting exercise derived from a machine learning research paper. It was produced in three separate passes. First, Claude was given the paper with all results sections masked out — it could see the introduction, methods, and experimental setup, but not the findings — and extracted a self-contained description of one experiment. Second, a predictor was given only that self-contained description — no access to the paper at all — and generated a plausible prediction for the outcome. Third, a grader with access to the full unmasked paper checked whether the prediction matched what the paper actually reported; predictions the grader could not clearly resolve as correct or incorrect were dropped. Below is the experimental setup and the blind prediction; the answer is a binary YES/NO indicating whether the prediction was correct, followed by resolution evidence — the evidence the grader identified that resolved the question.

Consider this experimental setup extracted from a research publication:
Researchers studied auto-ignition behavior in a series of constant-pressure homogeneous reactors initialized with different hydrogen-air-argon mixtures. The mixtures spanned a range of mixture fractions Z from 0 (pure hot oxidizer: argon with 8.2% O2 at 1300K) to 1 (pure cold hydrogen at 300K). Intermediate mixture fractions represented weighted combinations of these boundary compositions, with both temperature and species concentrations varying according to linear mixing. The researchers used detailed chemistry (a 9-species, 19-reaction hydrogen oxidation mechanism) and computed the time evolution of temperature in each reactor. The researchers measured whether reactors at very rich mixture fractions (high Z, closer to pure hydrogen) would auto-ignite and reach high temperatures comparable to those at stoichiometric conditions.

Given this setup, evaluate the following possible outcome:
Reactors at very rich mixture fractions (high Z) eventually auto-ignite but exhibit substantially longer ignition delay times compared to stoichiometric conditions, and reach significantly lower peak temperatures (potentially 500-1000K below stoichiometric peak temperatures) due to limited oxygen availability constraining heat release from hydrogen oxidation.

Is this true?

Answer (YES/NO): NO